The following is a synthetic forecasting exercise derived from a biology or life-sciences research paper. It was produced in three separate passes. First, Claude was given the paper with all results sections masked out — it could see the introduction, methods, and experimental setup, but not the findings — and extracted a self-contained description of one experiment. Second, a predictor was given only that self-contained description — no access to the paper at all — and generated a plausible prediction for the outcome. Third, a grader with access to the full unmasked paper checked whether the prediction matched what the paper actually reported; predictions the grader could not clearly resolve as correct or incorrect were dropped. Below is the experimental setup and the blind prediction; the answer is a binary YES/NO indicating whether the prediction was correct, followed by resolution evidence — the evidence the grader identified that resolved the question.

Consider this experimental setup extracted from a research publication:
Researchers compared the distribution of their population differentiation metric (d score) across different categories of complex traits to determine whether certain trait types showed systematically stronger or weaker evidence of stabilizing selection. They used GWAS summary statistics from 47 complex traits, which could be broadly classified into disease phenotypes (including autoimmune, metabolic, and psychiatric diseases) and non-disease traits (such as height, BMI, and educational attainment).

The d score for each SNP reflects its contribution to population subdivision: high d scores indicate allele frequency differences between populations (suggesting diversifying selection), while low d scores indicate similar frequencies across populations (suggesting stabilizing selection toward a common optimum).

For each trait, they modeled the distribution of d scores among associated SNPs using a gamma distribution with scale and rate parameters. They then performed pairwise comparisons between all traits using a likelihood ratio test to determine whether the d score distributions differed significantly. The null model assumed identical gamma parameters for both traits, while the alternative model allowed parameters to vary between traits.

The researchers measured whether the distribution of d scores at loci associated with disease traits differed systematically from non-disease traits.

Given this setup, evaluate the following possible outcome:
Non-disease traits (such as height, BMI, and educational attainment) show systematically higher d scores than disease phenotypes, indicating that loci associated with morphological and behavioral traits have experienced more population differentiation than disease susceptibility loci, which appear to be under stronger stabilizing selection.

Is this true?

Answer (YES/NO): NO